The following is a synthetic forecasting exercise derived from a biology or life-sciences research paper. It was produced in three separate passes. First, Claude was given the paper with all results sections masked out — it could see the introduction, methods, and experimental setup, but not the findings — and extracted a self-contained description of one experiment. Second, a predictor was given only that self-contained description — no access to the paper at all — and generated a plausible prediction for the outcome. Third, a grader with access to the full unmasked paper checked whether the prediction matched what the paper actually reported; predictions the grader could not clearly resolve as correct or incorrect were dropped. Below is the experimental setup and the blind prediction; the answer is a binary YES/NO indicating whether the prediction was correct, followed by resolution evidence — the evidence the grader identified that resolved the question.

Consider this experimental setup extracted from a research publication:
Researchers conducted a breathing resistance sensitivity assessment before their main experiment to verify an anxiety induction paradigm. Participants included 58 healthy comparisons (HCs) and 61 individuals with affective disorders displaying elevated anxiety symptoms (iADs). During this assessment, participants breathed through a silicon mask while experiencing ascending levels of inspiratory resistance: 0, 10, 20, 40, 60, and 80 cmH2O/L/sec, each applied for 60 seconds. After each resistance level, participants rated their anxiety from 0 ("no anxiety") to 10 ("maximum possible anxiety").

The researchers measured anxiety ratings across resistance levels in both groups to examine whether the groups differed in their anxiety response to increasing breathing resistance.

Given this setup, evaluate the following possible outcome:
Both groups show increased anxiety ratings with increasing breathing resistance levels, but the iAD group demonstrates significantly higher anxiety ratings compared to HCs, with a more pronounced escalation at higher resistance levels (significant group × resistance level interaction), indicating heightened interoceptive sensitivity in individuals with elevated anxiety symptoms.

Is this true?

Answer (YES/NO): YES